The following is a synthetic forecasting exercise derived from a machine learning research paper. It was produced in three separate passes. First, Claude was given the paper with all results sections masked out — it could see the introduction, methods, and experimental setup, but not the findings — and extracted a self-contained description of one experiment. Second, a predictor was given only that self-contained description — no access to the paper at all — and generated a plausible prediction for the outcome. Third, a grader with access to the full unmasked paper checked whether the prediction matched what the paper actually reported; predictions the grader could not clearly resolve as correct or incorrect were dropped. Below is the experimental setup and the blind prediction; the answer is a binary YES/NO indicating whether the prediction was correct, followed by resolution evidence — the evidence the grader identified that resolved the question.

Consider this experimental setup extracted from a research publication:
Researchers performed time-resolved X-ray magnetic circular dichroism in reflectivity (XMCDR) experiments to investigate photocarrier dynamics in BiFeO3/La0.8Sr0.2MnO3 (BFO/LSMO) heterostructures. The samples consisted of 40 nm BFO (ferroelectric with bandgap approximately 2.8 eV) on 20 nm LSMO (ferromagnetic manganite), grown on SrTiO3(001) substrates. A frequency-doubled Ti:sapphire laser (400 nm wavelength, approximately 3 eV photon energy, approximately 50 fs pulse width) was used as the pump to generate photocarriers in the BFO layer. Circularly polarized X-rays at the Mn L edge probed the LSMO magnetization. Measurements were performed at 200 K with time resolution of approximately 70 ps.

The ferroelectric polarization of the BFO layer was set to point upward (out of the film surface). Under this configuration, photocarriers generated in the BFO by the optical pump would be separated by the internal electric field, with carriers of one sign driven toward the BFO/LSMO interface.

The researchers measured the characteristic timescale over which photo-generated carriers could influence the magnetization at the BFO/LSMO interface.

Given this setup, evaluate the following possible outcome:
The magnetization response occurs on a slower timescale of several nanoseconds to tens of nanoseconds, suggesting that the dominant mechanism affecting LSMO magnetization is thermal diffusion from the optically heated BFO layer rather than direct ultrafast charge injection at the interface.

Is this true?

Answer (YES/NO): NO